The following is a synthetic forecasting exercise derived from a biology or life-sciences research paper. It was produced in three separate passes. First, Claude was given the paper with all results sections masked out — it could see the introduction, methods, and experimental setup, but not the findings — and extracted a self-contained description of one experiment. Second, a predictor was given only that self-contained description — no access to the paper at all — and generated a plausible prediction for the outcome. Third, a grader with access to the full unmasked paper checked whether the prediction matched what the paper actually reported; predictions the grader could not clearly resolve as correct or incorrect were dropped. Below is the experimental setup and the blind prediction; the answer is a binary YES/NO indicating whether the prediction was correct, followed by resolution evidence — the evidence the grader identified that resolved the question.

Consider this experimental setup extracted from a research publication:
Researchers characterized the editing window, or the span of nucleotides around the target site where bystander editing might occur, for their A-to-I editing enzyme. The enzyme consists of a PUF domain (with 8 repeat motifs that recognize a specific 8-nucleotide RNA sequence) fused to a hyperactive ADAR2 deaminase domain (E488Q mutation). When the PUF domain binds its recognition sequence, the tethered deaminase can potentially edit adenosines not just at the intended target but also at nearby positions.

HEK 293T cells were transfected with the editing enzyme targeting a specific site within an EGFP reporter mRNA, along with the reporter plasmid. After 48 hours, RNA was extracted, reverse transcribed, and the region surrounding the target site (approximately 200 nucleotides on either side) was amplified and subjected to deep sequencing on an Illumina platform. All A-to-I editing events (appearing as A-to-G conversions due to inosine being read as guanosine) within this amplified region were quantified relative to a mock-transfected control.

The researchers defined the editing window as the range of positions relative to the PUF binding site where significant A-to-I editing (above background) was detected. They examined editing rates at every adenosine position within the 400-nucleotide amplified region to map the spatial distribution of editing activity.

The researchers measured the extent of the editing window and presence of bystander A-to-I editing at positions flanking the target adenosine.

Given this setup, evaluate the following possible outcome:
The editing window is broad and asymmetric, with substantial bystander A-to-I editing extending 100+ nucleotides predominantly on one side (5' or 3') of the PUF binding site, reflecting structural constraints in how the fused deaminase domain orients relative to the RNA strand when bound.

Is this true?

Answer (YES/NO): NO